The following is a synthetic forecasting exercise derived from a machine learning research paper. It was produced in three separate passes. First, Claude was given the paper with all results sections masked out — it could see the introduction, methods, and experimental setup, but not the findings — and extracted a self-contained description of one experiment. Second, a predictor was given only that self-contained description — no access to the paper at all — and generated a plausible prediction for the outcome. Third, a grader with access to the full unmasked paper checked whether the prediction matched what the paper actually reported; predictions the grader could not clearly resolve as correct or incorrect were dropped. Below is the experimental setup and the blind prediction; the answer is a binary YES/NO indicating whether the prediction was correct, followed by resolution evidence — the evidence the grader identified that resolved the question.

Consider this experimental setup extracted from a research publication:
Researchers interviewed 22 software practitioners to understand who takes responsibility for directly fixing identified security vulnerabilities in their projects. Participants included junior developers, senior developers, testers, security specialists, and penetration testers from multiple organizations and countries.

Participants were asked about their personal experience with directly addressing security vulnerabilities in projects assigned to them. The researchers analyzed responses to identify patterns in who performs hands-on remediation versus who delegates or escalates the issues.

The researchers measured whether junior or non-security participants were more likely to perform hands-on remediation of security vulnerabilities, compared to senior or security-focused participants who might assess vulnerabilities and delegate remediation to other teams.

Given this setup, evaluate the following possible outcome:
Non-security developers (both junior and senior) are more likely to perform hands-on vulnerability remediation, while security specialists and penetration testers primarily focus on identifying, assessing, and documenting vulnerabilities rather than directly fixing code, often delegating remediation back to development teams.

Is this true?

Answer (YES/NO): NO